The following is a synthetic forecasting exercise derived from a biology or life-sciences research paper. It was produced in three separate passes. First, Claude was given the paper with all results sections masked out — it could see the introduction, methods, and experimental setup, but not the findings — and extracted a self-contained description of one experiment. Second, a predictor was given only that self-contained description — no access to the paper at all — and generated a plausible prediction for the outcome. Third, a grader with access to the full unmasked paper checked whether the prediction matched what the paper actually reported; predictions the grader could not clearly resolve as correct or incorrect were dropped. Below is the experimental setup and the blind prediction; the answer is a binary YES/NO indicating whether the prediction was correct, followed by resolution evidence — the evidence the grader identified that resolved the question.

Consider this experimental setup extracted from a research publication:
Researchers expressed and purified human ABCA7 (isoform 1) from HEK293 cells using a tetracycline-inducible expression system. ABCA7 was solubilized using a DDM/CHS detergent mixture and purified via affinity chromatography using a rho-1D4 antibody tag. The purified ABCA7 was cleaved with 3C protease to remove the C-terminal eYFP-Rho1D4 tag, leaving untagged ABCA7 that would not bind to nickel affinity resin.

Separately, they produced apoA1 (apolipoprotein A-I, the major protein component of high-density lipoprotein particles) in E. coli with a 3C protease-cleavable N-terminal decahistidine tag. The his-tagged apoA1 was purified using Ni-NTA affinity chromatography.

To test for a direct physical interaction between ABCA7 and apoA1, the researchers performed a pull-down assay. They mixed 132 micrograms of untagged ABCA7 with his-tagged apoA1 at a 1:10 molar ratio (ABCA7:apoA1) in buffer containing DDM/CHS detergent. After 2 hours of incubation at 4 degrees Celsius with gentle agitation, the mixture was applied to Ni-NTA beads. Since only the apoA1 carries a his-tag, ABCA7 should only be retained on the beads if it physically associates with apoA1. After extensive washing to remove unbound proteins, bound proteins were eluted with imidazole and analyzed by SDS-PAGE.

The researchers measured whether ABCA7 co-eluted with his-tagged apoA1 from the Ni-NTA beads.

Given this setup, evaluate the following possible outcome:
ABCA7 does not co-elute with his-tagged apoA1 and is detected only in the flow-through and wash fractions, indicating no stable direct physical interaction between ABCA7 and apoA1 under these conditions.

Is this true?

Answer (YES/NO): NO